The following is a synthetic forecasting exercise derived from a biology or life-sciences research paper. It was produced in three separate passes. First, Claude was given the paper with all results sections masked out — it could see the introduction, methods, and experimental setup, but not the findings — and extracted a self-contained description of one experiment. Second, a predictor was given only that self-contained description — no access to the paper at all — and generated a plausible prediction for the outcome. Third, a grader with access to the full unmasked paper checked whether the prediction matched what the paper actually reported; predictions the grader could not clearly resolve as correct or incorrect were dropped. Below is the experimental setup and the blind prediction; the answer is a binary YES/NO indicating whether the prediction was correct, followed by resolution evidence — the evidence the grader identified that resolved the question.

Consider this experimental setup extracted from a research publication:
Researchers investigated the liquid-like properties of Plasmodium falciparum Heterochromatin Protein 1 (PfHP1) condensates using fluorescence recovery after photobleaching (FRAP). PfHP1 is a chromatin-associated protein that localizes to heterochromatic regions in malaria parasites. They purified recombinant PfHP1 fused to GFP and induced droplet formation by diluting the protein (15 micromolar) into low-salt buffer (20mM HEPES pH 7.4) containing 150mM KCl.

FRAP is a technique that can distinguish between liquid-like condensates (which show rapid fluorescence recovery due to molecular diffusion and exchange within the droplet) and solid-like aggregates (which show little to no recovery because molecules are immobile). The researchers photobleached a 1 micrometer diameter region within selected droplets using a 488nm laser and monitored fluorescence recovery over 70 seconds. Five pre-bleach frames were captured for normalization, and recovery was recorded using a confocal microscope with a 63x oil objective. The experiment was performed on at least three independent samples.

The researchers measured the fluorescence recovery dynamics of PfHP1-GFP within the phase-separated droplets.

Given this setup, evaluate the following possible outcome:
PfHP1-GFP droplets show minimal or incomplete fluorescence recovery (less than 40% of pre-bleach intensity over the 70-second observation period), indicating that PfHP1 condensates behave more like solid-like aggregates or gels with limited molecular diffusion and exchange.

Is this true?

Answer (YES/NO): NO